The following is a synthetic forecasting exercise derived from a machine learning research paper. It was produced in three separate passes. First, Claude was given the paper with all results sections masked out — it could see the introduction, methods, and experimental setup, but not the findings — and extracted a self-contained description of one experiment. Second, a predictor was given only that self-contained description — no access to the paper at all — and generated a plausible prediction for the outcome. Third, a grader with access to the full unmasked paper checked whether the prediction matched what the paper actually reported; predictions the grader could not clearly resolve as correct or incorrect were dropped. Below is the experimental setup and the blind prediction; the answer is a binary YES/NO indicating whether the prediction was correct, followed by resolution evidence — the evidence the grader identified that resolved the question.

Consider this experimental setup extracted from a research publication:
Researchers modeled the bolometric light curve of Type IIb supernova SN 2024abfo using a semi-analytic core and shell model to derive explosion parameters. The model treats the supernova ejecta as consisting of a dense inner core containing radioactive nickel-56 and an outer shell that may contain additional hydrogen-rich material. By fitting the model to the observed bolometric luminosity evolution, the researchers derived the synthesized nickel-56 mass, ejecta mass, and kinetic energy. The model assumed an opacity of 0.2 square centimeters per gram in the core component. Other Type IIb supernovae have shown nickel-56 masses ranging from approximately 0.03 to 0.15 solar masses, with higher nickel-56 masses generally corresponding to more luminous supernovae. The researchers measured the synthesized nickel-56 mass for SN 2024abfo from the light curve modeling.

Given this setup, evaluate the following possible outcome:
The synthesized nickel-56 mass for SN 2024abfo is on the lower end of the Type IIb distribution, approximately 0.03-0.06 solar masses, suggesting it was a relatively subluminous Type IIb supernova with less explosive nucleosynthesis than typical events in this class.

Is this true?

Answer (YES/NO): YES